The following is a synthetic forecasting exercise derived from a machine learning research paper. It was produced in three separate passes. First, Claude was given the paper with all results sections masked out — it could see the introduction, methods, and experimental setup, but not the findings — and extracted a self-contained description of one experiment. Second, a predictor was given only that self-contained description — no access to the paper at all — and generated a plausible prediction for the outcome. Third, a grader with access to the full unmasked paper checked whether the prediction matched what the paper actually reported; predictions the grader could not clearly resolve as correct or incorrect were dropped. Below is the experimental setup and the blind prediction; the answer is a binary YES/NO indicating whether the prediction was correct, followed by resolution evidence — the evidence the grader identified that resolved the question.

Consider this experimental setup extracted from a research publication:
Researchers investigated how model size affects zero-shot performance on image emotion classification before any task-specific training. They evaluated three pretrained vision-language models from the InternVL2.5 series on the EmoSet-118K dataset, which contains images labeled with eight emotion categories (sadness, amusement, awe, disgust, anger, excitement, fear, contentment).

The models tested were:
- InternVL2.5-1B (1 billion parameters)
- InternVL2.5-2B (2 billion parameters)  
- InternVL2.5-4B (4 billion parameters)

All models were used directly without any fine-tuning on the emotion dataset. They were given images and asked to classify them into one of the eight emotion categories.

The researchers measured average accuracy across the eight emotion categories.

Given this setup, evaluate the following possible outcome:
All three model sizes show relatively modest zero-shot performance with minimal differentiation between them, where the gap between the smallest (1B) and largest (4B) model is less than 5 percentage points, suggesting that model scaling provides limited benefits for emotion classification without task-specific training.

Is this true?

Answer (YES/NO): YES